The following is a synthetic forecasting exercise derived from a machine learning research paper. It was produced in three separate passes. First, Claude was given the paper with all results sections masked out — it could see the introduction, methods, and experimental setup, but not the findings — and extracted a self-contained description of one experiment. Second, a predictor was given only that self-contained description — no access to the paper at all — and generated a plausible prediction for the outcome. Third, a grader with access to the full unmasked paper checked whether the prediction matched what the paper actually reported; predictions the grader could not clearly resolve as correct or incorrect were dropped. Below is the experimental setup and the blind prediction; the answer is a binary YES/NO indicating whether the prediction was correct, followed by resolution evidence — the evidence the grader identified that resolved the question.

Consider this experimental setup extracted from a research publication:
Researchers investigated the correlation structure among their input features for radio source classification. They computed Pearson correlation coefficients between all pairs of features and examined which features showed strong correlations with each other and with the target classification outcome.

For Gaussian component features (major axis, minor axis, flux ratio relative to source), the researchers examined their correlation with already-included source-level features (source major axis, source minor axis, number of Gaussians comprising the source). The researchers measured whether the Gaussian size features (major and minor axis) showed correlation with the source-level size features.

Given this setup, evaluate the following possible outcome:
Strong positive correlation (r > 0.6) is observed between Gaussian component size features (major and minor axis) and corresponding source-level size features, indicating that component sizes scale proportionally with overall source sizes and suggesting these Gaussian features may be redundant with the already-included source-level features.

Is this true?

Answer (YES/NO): YES